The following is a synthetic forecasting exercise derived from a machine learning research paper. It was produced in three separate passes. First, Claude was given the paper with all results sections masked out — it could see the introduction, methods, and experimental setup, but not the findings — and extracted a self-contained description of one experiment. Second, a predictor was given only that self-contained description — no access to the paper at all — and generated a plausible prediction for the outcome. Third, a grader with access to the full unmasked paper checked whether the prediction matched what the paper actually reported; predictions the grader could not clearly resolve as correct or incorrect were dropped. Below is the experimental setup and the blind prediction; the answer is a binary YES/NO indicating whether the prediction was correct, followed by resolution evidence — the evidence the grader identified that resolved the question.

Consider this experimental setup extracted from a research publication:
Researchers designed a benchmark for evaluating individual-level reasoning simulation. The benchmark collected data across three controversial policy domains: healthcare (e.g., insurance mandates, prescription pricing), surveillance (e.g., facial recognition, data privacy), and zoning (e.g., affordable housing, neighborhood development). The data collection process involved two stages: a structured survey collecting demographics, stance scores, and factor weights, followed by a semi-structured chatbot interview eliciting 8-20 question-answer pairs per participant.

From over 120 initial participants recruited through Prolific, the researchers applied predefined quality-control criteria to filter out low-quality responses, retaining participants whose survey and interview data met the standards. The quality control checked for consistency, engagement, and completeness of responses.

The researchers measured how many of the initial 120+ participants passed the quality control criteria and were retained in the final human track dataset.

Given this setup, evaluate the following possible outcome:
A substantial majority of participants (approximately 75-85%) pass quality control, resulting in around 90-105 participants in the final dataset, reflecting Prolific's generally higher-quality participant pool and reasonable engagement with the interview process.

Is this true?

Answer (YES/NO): NO